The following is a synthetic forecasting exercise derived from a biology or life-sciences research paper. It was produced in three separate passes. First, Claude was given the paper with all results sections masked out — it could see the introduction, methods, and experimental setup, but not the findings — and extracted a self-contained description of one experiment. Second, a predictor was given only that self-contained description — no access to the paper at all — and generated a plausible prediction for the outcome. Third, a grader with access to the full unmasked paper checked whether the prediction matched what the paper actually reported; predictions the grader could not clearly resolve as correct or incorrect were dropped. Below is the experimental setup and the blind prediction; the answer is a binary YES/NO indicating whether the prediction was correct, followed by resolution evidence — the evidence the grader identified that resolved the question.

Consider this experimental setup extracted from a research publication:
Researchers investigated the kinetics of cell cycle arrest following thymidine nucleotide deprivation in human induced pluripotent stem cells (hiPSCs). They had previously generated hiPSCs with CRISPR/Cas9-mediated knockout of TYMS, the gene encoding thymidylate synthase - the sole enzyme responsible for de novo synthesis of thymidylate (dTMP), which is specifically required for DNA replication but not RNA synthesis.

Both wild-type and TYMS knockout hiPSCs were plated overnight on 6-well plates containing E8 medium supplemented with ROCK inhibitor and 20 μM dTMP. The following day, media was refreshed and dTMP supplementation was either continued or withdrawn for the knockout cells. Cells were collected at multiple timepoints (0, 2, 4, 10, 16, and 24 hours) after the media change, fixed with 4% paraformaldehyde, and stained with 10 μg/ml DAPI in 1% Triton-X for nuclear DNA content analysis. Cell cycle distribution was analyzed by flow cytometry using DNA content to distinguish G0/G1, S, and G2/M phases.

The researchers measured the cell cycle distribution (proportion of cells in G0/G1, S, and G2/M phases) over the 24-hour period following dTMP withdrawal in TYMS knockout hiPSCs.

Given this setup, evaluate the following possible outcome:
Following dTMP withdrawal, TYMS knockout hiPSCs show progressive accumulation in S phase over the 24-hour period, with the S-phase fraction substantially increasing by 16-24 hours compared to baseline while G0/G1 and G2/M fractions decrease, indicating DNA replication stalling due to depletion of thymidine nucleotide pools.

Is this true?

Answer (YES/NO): NO